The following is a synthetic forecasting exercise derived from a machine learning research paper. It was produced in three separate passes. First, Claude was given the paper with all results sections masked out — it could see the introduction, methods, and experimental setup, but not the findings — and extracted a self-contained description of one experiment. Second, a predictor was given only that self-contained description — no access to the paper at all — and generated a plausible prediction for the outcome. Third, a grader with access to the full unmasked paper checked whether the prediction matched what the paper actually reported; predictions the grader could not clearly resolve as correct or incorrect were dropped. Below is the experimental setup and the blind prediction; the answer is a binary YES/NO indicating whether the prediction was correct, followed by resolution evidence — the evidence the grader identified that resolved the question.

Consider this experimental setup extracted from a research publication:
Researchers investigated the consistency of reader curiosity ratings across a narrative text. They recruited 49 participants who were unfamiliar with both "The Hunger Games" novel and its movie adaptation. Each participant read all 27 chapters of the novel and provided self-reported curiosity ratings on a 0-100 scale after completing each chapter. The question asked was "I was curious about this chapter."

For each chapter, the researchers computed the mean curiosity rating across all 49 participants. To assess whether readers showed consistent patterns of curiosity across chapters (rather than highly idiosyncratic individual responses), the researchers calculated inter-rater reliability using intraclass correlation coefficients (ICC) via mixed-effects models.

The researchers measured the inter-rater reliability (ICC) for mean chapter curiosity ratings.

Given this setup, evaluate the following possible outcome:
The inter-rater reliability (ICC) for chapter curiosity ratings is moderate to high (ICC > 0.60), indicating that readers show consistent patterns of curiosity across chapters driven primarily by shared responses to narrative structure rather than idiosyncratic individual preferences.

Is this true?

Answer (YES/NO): YES